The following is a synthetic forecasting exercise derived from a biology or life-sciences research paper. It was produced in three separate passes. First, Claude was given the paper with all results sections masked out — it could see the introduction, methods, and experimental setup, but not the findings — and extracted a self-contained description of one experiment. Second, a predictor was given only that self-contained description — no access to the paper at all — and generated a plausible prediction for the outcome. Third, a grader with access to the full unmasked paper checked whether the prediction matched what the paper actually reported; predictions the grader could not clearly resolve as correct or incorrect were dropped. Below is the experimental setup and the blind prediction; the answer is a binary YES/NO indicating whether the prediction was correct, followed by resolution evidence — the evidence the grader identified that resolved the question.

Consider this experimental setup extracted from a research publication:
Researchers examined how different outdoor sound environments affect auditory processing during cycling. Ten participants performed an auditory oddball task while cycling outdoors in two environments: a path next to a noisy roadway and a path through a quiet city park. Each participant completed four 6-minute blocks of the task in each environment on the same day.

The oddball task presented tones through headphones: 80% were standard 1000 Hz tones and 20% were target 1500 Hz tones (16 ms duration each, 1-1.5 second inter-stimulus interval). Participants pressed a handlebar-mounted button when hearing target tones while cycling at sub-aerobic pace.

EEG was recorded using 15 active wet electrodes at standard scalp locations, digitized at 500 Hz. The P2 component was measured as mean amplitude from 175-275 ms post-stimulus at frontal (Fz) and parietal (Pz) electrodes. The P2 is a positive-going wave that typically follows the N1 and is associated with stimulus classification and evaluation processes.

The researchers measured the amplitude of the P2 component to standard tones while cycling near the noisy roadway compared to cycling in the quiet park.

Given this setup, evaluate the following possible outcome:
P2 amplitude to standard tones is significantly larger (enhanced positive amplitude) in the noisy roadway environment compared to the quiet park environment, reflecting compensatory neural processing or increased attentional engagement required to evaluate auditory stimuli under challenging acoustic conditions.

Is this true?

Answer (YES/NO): NO